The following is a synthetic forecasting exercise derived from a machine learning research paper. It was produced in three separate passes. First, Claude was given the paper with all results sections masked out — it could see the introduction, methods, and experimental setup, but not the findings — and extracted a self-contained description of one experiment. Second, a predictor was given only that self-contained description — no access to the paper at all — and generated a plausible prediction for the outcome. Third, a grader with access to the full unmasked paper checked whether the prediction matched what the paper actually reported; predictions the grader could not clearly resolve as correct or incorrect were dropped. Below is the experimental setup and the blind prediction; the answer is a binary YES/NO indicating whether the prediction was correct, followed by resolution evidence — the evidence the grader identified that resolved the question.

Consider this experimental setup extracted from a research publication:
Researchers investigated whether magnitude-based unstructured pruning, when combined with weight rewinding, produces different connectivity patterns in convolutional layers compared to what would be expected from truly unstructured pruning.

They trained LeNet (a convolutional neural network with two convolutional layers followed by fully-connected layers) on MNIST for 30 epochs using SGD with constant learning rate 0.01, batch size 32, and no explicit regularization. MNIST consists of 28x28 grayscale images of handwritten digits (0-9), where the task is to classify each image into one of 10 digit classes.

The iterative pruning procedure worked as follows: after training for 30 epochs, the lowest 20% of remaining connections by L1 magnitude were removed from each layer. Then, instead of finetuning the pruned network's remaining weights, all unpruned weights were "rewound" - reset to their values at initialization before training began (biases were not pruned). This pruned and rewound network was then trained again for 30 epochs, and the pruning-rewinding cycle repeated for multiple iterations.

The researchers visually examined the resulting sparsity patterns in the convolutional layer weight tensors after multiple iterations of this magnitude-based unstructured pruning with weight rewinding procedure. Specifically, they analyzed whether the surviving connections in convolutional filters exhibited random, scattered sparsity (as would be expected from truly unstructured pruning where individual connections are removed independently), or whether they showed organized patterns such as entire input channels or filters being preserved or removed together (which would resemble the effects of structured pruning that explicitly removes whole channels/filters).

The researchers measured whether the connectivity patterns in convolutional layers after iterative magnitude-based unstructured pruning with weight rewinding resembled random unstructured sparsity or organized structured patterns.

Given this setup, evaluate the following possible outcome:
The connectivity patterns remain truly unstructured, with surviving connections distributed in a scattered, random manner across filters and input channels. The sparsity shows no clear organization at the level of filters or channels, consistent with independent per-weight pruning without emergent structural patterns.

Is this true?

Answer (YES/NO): NO